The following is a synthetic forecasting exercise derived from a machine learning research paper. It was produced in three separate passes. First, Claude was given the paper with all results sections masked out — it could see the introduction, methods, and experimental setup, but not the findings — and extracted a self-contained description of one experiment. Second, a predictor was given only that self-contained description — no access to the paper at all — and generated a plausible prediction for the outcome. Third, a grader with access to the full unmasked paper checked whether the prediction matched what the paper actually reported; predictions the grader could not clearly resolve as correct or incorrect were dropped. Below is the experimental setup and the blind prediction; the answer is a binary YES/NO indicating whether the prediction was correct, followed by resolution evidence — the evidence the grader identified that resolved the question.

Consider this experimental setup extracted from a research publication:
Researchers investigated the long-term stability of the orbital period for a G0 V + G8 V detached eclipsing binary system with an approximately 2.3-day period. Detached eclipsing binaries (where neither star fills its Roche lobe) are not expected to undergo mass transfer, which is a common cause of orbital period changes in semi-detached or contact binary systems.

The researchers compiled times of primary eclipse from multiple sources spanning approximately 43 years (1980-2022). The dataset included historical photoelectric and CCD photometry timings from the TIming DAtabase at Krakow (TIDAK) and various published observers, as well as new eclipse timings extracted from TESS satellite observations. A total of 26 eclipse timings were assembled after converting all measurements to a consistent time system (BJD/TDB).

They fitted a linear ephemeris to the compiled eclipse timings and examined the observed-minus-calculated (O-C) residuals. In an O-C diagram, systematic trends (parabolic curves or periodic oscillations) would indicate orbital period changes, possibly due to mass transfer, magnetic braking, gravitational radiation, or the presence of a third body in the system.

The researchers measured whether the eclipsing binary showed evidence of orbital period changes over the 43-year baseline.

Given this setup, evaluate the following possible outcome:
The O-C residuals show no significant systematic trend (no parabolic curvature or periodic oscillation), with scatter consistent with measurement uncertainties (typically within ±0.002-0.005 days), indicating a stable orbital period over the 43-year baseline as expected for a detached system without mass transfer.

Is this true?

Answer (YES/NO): NO